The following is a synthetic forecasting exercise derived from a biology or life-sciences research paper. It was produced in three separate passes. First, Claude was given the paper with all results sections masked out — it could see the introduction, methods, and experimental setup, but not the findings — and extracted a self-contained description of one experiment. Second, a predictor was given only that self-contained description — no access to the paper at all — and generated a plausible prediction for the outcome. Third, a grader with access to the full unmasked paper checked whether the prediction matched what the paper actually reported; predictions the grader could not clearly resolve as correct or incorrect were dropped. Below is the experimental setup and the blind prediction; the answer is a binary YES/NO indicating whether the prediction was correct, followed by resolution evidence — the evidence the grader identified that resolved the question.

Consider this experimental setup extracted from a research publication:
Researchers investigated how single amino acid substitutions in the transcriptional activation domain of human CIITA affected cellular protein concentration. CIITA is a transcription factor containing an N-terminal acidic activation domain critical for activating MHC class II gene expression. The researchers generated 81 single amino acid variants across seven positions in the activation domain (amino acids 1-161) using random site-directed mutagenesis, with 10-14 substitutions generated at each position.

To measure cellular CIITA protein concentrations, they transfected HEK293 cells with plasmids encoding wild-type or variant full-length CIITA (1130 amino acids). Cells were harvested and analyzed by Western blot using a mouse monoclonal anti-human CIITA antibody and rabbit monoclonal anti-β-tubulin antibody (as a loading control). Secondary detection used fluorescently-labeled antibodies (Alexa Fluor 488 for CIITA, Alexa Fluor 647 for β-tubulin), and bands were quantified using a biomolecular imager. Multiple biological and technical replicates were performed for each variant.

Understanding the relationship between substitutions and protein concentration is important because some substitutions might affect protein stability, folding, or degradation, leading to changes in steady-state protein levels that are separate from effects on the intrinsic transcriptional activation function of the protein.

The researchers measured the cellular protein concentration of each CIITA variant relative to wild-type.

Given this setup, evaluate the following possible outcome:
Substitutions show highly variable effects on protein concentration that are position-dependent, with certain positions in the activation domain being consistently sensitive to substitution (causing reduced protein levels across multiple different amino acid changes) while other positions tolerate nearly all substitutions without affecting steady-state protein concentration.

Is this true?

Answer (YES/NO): NO